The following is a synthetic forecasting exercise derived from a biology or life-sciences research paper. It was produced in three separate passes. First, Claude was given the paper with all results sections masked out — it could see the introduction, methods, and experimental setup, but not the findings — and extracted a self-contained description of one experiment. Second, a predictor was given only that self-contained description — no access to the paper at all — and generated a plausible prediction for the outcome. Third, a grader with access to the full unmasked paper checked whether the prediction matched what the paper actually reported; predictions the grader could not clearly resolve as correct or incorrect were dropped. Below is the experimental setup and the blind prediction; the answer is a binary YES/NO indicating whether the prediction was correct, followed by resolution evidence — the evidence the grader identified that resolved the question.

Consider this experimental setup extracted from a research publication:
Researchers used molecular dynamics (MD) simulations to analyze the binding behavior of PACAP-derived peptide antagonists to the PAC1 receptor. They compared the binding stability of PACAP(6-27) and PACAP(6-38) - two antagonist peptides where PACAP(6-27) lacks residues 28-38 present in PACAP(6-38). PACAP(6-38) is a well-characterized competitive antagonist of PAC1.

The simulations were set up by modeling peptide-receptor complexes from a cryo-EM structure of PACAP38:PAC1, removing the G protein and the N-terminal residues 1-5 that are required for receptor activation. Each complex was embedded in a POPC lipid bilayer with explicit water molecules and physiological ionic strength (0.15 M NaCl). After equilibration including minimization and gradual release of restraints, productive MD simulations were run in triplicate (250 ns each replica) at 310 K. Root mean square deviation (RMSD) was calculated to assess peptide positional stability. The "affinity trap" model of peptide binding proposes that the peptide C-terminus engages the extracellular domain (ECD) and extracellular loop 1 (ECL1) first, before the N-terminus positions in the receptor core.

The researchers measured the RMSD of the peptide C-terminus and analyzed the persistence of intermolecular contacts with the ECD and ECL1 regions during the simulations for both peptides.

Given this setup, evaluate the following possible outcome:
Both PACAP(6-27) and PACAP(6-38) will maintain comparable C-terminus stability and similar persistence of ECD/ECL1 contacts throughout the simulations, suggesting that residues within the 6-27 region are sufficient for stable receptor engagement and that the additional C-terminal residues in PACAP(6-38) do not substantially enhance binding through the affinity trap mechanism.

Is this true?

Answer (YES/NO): NO